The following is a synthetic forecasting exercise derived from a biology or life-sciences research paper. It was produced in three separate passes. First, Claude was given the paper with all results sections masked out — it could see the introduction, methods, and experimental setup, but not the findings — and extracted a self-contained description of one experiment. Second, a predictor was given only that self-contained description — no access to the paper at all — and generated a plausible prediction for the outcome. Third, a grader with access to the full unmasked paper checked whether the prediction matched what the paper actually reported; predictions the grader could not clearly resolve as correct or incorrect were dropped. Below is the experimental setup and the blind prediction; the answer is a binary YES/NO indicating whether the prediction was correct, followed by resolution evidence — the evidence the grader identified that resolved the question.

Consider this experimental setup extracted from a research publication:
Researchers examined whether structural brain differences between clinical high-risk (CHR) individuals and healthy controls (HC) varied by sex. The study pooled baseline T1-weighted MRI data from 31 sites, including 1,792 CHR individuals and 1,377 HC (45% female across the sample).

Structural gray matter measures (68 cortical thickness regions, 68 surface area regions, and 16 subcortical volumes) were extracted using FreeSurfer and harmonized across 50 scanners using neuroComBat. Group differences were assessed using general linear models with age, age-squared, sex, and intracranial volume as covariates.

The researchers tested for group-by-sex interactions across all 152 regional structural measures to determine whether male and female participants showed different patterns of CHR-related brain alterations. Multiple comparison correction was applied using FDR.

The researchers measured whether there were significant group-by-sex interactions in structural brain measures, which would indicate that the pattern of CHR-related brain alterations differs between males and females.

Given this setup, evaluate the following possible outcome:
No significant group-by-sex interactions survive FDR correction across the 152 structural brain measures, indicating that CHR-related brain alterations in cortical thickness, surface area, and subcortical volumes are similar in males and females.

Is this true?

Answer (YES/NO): YES